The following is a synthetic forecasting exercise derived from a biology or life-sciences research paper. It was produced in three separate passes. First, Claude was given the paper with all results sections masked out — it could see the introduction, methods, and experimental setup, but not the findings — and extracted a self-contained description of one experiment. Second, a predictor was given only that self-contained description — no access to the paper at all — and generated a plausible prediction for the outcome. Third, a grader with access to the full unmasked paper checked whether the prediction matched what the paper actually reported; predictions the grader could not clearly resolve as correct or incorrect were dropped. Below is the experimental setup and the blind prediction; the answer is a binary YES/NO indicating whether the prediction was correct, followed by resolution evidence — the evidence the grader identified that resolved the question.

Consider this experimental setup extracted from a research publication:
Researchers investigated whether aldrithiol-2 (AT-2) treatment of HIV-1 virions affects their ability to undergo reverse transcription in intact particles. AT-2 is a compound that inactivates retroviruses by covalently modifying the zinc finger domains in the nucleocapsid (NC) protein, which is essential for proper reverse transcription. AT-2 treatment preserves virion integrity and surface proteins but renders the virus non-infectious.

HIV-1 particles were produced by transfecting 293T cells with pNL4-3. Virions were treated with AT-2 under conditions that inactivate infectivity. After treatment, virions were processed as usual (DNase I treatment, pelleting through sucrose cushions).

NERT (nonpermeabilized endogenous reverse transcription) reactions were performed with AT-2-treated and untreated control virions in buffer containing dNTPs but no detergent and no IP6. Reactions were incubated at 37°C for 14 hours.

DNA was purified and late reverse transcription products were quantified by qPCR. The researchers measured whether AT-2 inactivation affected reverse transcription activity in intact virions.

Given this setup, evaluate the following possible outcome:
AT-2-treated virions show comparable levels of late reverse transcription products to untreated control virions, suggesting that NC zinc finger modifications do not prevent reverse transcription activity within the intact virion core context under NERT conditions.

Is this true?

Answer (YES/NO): NO